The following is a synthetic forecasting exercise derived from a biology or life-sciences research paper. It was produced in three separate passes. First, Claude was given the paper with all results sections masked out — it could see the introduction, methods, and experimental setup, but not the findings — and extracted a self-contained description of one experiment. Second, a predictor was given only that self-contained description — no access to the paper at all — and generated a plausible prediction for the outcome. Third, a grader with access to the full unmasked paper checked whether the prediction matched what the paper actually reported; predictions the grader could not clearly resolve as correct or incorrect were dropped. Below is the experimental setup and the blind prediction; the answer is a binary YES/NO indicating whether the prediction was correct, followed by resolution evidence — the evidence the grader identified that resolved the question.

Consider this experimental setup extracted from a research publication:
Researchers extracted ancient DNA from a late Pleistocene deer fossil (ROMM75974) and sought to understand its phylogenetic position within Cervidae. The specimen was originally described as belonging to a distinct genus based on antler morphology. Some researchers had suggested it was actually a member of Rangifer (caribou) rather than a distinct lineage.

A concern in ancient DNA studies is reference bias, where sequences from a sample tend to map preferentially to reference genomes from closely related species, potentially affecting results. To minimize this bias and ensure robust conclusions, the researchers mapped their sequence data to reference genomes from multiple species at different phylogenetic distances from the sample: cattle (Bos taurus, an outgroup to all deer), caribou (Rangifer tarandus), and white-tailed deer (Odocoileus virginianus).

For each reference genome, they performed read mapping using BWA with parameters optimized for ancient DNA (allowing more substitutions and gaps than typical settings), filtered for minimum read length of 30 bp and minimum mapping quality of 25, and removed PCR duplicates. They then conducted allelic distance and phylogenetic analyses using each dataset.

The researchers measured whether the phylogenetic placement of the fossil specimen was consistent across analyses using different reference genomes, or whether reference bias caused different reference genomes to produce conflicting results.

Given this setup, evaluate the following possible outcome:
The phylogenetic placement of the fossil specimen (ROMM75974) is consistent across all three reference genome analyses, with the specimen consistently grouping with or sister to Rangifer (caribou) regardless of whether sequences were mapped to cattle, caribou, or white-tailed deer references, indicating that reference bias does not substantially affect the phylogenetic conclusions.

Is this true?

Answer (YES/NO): NO